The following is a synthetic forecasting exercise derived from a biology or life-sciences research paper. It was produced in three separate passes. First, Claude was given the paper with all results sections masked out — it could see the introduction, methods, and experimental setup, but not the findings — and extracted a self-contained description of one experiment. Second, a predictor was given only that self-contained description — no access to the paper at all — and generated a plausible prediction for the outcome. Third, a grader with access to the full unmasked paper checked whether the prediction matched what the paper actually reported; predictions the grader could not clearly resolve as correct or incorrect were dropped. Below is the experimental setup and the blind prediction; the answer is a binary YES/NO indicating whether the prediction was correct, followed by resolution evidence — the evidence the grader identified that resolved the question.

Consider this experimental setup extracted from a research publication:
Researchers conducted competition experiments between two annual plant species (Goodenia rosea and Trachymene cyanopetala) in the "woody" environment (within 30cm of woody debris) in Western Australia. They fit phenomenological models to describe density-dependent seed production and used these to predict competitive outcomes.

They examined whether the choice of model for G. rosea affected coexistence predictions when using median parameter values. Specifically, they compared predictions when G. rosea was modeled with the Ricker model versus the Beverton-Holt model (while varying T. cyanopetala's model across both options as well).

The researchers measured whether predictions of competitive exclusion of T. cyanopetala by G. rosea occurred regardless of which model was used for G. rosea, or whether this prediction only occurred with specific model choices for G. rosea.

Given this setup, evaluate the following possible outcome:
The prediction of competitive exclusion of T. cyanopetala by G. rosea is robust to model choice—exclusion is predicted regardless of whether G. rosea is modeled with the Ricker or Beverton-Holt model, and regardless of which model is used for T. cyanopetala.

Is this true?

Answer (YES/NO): NO